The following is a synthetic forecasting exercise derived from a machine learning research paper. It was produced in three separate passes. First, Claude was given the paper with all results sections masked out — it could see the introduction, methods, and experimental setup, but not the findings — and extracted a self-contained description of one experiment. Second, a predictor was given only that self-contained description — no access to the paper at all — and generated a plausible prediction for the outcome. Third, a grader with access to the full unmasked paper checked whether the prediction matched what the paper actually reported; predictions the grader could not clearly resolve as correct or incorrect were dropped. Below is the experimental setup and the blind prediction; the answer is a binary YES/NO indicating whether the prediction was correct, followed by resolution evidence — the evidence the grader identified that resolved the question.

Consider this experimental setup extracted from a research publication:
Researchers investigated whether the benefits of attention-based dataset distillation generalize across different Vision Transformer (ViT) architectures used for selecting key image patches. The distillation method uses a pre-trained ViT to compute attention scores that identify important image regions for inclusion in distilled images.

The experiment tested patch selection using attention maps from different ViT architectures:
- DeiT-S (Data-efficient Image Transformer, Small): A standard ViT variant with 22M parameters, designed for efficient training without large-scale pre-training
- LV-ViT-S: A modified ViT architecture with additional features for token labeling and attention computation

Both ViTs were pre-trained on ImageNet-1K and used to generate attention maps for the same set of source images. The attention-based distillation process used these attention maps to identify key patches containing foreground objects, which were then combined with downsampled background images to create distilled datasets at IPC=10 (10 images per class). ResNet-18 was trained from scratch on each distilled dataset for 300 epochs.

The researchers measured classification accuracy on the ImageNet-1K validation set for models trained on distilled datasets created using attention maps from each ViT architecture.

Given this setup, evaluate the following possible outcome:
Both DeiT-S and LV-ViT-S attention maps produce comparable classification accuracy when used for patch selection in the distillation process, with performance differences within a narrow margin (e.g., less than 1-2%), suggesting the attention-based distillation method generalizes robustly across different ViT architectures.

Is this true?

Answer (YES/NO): YES